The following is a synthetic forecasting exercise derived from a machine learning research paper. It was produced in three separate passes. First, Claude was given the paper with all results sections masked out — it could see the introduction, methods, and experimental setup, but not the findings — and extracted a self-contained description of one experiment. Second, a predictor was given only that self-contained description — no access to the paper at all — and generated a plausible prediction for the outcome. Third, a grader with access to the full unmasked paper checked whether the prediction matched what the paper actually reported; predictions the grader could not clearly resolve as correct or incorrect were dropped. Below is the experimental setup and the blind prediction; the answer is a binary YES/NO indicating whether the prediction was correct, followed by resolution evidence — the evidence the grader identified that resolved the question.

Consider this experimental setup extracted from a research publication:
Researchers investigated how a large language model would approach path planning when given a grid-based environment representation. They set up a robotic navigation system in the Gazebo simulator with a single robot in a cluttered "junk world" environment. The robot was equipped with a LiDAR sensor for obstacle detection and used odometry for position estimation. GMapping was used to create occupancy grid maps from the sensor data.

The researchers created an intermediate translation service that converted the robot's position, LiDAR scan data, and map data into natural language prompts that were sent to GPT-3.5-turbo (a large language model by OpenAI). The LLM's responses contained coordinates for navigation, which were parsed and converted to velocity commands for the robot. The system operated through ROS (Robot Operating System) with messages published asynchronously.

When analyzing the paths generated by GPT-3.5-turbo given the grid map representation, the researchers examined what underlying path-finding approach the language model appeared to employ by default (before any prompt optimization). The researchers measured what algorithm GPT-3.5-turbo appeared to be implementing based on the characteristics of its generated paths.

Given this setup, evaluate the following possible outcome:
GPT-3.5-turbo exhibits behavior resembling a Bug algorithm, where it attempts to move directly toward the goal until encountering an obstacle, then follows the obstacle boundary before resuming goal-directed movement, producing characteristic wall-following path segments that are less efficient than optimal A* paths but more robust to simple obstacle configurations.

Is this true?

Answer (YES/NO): NO